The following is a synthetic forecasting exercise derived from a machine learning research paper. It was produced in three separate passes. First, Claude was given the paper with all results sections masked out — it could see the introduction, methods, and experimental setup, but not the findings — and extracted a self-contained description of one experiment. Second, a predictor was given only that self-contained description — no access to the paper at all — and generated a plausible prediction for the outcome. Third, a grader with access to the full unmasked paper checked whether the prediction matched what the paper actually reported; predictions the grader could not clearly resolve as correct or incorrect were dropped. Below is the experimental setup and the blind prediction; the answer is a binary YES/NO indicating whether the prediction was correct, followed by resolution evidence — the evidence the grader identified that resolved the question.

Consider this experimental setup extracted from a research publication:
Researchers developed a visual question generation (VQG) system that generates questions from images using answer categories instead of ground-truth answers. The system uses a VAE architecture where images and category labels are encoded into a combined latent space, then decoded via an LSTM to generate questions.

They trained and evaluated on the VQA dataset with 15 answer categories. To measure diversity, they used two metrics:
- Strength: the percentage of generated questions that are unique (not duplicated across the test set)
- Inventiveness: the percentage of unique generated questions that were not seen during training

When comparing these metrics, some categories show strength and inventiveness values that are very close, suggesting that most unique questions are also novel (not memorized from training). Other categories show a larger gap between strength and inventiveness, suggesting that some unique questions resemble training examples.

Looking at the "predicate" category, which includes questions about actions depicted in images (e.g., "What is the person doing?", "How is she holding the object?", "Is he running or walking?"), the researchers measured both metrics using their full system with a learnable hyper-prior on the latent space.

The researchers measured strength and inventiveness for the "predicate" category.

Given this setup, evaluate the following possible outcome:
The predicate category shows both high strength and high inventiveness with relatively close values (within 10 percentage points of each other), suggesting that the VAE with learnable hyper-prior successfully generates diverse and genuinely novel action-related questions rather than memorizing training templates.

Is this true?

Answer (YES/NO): YES